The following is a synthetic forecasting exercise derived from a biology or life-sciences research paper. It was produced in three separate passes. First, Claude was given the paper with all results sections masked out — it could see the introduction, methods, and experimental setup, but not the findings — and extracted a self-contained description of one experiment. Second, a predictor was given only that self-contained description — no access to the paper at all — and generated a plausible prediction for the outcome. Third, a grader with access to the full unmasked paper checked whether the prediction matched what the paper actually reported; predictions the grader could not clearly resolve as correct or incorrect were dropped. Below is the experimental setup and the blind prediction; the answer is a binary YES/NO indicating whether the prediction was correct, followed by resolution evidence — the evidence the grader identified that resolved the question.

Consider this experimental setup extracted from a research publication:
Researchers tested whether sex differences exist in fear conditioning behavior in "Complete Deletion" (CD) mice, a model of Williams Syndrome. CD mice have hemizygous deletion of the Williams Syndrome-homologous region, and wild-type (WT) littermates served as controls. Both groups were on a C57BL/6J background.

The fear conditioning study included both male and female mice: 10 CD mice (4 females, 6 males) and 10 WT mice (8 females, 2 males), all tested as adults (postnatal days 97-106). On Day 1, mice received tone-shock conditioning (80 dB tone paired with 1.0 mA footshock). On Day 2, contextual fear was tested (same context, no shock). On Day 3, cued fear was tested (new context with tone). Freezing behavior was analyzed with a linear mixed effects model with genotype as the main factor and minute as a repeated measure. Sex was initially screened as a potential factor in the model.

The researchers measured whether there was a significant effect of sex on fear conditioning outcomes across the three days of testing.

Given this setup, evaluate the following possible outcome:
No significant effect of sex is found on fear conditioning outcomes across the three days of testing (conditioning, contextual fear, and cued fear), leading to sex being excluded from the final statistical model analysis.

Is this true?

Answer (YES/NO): YES